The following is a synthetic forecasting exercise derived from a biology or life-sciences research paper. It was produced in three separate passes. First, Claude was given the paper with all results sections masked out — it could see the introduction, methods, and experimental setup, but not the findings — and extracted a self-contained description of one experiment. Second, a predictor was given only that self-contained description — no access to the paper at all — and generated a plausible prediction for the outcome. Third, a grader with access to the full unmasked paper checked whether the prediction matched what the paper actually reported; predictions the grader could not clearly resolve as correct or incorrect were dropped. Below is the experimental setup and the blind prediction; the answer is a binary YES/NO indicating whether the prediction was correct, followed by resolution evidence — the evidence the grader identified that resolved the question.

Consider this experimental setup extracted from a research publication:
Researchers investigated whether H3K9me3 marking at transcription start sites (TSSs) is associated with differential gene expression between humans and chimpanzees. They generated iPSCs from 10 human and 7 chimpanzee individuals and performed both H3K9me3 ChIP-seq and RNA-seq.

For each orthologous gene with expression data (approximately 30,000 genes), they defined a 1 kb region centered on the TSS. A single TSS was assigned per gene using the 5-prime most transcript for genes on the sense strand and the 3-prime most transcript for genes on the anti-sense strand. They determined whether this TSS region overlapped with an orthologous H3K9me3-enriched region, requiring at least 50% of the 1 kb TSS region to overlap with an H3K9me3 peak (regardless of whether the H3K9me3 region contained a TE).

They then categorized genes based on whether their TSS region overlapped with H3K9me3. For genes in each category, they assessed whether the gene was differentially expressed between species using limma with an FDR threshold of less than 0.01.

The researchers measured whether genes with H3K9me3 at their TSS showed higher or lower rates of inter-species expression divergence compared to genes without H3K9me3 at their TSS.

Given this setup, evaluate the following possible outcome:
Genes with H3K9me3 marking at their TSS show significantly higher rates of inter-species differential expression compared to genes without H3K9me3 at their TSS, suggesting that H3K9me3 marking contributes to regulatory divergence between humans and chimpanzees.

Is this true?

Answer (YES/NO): NO